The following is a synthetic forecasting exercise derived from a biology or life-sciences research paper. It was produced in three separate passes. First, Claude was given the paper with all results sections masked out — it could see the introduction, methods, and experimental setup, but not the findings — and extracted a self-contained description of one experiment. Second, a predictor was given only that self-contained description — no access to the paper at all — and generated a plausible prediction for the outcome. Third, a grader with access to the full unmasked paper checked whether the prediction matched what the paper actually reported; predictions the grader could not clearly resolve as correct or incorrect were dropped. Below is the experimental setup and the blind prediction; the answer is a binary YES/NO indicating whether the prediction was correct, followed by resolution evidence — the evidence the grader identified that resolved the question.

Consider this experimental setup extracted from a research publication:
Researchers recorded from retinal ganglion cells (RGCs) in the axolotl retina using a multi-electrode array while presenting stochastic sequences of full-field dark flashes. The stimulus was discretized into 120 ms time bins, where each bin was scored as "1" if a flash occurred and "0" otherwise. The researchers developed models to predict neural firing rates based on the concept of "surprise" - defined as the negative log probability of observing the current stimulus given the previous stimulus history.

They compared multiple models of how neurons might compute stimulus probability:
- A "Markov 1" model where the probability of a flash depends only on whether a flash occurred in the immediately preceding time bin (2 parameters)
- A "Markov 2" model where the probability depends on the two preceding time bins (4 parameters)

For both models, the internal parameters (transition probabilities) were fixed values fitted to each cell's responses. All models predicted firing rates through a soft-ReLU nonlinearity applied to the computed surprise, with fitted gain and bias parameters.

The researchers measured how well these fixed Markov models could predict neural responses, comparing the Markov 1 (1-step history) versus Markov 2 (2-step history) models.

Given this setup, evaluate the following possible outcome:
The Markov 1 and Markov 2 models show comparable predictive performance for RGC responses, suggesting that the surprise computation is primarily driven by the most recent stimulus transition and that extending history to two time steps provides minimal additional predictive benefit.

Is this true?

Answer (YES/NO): NO